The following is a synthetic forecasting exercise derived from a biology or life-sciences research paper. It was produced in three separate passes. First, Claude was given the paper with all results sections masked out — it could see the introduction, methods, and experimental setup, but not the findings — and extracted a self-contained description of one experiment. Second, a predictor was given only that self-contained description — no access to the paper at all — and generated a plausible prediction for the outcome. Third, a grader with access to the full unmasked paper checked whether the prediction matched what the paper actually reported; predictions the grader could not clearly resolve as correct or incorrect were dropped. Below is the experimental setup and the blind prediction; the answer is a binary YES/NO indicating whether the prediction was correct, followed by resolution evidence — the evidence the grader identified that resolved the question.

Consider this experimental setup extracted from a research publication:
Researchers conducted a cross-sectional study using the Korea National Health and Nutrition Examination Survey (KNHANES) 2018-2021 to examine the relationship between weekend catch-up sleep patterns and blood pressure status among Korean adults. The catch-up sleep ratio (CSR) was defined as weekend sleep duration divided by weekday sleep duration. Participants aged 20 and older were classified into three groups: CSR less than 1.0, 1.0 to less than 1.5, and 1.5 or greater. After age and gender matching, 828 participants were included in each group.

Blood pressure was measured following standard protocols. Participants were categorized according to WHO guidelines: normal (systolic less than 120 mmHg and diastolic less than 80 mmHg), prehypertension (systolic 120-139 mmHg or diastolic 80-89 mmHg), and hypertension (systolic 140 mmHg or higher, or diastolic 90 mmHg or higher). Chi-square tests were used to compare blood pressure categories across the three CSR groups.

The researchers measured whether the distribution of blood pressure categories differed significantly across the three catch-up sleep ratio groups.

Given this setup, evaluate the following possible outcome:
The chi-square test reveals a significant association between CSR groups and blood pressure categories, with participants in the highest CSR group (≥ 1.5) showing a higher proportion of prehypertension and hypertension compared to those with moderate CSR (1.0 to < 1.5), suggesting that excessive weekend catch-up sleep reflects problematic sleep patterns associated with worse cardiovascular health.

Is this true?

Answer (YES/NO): NO